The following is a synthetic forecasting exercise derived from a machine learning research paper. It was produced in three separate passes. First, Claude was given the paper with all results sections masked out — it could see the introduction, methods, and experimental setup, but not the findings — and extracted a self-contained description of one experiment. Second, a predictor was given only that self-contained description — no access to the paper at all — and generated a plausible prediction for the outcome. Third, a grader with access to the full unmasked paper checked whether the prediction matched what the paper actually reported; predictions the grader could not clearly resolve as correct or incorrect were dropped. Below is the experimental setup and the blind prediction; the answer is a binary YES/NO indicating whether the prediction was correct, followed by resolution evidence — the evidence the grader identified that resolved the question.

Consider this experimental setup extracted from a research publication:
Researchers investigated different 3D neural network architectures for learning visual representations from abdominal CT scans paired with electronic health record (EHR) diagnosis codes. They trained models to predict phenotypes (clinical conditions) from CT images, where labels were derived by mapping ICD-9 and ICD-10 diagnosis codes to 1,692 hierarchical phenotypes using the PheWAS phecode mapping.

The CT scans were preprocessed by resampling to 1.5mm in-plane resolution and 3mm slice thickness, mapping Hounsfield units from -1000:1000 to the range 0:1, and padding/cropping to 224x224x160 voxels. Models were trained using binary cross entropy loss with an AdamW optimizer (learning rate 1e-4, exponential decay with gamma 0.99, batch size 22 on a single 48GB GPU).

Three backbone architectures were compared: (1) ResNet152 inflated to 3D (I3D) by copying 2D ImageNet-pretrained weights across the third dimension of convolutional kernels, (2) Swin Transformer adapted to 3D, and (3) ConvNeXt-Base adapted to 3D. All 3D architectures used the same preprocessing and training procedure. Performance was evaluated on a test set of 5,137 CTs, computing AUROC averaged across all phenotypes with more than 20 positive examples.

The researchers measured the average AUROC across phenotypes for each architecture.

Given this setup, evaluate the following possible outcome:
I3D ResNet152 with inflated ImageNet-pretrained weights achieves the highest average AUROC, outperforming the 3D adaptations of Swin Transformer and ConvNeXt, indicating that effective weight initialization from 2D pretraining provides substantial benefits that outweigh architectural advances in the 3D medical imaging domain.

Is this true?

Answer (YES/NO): YES